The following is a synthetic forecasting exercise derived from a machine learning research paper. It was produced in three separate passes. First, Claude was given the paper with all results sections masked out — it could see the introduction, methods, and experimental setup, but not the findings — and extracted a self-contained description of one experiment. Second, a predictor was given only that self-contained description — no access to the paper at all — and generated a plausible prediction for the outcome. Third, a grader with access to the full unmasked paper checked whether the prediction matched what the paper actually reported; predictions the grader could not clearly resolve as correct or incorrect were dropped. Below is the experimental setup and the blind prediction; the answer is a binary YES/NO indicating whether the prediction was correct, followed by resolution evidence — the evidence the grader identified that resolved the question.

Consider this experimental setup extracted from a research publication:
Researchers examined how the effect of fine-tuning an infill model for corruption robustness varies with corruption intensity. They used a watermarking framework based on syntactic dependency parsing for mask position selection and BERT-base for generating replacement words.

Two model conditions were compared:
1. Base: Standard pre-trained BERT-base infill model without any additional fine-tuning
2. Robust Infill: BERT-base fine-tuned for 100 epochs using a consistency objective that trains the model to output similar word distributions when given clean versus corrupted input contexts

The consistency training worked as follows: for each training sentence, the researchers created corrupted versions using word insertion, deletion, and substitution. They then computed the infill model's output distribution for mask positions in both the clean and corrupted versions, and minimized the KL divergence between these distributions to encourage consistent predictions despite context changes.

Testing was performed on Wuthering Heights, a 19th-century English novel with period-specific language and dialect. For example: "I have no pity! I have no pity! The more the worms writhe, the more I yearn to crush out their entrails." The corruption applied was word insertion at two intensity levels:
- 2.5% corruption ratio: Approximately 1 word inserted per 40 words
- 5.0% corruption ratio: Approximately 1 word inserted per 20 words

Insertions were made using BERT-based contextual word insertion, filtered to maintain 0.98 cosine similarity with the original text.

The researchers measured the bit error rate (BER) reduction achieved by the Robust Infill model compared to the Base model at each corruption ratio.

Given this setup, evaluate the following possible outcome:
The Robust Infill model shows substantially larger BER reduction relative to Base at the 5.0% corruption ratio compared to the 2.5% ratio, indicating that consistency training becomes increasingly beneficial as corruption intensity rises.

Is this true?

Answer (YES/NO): YES